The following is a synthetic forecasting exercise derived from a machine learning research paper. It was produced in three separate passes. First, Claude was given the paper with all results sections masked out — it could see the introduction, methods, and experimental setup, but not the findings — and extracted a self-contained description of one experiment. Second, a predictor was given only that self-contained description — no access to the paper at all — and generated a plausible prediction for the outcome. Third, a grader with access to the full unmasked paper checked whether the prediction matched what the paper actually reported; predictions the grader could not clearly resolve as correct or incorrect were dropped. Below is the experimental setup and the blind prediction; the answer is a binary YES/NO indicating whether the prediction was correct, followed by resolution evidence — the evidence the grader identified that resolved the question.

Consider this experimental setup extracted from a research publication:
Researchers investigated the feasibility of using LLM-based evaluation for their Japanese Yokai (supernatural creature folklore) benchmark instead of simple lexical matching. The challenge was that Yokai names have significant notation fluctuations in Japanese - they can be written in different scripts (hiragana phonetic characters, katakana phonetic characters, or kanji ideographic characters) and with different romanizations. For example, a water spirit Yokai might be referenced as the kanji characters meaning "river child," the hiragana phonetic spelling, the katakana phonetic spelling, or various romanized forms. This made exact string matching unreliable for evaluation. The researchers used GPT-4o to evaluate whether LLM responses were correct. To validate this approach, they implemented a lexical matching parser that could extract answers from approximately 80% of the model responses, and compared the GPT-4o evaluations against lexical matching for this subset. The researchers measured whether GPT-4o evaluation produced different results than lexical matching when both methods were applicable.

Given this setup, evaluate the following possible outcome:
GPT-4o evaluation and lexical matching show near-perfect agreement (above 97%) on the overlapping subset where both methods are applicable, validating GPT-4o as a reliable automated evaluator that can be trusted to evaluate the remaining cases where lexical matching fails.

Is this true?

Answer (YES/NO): YES